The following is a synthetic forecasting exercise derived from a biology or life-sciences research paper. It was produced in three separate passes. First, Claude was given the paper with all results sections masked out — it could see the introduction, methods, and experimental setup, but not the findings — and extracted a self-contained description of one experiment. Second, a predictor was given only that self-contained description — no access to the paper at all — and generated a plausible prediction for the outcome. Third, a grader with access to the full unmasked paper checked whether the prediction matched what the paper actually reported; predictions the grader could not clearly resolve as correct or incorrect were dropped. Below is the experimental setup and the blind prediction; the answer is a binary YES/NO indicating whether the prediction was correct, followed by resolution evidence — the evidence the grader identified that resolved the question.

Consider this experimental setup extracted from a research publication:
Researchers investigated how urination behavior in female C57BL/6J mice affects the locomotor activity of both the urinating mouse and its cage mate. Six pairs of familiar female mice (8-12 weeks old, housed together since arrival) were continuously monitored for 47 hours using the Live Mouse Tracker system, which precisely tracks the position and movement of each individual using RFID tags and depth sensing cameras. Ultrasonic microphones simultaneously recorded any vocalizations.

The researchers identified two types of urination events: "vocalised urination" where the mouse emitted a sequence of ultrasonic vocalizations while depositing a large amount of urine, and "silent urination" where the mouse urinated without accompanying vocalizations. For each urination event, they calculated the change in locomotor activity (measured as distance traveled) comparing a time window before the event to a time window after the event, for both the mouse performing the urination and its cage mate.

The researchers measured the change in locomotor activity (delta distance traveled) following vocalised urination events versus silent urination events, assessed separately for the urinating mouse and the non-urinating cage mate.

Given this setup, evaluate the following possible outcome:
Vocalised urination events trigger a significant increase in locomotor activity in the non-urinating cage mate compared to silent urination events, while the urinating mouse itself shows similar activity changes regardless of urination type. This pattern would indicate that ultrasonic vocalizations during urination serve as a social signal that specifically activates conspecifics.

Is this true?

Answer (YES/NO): NO